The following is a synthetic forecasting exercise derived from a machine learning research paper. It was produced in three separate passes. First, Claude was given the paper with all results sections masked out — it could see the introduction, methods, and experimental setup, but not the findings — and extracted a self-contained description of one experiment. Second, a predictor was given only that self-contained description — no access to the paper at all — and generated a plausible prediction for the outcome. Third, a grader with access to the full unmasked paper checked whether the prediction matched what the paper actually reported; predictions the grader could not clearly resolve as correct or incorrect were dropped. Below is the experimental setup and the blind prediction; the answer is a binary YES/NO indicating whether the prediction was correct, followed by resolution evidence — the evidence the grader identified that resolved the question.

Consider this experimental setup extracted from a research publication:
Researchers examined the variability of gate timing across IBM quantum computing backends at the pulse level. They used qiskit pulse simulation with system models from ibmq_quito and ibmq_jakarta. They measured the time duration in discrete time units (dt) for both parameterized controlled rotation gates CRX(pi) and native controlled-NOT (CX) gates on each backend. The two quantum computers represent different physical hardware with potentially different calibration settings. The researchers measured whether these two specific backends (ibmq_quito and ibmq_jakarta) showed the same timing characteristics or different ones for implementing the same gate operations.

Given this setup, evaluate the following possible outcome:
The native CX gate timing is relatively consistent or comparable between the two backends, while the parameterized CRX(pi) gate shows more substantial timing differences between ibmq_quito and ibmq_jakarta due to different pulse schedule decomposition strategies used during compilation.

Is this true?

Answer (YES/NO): NO